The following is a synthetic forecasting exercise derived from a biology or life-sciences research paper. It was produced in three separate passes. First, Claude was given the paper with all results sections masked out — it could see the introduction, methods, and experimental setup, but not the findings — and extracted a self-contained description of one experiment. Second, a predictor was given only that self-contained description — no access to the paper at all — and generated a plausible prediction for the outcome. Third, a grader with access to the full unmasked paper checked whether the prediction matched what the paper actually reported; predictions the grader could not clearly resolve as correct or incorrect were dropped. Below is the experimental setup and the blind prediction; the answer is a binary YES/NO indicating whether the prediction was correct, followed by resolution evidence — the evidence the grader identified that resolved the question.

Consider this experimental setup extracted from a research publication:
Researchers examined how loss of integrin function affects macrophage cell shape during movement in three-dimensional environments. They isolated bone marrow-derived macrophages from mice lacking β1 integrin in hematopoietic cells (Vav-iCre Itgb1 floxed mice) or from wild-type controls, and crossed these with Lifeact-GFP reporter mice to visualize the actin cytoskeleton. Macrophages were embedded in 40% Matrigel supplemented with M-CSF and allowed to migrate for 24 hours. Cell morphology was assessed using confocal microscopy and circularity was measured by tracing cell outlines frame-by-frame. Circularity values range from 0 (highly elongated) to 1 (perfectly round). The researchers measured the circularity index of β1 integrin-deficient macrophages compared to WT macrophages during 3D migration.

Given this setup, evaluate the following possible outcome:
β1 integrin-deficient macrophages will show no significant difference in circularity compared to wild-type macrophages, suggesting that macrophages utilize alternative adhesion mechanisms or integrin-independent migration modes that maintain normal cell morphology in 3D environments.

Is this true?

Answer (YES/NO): NO